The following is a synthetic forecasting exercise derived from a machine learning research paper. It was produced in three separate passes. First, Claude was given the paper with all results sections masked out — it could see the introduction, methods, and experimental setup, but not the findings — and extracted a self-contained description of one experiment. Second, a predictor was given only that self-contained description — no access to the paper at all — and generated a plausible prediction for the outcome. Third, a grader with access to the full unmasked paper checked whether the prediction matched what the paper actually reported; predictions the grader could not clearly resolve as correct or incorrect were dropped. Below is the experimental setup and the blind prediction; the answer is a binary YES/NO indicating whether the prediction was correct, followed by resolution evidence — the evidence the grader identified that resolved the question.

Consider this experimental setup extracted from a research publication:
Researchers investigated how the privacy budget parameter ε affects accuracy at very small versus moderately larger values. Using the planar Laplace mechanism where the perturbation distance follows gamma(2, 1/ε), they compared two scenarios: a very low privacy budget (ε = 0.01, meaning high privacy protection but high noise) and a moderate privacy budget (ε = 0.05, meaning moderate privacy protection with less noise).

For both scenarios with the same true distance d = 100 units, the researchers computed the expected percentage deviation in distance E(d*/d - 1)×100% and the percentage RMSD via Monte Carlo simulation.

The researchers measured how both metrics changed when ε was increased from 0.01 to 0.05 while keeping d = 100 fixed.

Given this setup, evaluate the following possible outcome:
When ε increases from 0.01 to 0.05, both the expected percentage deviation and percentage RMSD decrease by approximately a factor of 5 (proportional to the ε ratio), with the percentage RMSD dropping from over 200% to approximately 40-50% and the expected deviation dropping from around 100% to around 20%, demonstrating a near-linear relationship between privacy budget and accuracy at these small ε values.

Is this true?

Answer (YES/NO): NO